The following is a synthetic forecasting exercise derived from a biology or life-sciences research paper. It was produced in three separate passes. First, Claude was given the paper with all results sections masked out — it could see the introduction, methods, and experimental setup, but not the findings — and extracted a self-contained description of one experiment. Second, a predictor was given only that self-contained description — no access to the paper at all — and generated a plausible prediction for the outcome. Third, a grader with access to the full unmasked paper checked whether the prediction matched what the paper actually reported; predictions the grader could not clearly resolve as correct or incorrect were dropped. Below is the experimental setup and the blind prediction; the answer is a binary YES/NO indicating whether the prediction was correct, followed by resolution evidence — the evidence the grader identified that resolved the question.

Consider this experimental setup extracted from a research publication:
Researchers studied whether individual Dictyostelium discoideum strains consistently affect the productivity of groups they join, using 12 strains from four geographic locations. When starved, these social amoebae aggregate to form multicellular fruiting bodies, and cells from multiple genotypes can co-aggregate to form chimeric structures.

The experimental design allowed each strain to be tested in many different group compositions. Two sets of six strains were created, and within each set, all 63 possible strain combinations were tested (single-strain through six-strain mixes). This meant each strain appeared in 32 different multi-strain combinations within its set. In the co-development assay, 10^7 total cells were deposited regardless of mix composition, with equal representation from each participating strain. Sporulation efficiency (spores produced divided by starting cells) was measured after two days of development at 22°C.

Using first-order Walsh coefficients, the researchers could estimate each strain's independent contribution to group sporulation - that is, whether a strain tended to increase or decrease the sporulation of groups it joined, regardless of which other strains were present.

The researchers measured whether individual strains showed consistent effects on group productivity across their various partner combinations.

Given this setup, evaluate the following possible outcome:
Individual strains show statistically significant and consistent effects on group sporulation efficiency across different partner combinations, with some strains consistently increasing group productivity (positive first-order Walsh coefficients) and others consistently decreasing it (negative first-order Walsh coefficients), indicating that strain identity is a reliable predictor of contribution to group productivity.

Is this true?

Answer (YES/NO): YES